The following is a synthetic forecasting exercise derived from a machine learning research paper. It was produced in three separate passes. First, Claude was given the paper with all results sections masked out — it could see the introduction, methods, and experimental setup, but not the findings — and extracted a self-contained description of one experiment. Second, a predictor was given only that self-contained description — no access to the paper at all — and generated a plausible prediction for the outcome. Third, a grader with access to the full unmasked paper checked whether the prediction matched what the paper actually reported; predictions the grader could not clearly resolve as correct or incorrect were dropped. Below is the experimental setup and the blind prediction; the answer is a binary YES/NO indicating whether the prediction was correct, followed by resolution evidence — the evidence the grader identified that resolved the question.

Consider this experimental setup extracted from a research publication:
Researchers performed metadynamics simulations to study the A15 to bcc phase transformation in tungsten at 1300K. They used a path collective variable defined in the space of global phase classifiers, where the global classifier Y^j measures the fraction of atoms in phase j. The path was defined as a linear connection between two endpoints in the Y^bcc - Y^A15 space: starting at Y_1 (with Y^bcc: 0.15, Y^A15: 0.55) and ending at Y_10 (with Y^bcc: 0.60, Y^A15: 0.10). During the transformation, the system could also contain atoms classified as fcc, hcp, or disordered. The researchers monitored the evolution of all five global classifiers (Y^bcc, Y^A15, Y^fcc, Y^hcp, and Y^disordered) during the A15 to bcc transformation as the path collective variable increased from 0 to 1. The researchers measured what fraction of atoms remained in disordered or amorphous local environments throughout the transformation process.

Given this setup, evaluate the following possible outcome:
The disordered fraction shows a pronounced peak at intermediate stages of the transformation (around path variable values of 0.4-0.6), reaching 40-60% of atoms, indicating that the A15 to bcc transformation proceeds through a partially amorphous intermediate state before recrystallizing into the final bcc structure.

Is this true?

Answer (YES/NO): NO